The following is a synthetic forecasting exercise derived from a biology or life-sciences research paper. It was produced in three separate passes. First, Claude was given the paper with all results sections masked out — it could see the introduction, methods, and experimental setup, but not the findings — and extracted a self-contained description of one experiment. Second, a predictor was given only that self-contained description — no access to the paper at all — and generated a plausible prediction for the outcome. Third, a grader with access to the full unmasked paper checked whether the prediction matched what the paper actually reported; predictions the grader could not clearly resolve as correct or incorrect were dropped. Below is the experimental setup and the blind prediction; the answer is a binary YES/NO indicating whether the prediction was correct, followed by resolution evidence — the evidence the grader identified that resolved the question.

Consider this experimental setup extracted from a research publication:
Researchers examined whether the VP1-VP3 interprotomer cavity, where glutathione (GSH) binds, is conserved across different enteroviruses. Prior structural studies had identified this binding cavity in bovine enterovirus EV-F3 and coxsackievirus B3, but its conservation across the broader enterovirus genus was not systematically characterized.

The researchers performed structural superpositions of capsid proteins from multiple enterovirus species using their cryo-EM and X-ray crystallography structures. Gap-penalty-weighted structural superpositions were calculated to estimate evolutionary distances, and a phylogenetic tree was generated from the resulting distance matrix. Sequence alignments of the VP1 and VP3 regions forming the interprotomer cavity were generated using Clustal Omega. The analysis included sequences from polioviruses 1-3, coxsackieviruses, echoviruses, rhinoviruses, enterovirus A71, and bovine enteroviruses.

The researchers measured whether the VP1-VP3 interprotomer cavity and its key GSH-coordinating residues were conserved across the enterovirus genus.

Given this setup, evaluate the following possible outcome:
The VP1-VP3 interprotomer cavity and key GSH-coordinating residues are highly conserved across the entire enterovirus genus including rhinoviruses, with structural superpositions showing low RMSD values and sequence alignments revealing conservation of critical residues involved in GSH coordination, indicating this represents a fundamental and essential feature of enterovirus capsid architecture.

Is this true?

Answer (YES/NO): NO